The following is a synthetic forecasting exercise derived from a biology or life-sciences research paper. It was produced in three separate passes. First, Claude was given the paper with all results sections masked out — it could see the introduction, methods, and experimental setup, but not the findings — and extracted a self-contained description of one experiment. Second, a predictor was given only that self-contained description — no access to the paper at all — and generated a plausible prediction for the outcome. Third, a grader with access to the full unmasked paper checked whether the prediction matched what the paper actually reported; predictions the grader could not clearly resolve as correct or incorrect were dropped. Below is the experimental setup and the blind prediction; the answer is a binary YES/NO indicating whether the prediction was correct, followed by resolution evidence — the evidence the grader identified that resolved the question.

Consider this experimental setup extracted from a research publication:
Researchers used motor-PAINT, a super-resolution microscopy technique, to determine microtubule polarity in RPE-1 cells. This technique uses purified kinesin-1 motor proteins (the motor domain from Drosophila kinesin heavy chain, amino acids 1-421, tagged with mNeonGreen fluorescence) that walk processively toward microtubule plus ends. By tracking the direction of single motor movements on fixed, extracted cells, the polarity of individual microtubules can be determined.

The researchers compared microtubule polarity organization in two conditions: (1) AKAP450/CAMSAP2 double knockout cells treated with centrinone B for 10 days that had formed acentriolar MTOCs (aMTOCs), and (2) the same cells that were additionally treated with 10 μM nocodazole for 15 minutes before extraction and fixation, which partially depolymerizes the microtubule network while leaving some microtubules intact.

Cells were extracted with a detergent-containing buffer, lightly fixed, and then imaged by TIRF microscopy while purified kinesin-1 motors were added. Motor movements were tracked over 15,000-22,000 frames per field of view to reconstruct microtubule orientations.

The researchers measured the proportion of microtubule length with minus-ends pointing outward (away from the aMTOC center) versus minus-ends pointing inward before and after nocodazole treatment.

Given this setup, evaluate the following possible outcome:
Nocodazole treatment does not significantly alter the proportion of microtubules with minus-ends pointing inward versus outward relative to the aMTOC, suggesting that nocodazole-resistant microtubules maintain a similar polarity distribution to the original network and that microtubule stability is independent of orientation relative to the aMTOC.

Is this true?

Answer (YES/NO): NO